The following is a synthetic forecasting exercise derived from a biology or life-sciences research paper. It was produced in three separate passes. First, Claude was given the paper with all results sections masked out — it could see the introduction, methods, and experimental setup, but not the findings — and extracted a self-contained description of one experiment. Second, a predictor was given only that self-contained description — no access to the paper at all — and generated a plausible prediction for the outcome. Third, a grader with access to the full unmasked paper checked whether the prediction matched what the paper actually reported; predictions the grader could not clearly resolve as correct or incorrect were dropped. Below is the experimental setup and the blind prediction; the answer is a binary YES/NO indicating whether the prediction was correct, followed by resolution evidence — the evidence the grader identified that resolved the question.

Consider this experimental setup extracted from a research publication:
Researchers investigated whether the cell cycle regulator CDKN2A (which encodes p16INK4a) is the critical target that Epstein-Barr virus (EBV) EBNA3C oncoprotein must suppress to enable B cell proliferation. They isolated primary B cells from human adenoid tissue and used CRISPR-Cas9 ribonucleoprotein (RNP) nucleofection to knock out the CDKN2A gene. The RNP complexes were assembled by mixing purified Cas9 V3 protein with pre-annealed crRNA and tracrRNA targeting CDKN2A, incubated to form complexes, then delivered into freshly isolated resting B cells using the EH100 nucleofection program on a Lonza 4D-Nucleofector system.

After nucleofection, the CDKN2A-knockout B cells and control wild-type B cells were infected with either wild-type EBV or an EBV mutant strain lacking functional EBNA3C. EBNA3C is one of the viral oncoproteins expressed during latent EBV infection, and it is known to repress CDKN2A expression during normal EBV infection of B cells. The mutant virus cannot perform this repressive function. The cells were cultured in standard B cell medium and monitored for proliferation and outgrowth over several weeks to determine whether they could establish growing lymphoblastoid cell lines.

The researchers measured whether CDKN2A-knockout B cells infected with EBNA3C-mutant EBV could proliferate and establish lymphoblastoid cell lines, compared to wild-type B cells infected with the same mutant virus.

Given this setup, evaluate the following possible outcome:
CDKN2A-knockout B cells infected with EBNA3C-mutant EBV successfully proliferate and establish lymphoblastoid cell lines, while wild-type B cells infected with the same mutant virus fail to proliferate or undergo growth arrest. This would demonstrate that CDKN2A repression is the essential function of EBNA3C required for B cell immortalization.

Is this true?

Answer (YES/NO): YES